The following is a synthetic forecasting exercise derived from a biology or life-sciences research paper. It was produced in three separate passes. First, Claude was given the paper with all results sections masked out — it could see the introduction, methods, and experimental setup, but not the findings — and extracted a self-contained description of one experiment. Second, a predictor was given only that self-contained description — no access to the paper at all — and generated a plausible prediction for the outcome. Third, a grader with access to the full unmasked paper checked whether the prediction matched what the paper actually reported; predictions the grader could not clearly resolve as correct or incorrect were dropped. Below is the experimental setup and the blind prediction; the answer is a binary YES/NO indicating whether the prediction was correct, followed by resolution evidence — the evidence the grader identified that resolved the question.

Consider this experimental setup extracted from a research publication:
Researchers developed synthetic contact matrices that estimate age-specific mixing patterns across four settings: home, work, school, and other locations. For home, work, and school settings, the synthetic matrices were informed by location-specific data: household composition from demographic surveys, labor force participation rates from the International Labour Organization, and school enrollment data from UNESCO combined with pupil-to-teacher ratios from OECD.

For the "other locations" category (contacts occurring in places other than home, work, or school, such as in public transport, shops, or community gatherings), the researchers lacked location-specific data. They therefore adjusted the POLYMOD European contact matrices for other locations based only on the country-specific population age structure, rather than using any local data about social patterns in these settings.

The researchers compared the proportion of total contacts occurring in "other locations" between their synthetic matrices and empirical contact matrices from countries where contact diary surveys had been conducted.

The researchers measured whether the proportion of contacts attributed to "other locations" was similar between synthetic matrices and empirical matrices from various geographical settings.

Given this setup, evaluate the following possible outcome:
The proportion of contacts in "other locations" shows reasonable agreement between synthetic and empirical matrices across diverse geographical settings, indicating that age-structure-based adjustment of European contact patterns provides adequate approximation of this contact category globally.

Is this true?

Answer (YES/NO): YES